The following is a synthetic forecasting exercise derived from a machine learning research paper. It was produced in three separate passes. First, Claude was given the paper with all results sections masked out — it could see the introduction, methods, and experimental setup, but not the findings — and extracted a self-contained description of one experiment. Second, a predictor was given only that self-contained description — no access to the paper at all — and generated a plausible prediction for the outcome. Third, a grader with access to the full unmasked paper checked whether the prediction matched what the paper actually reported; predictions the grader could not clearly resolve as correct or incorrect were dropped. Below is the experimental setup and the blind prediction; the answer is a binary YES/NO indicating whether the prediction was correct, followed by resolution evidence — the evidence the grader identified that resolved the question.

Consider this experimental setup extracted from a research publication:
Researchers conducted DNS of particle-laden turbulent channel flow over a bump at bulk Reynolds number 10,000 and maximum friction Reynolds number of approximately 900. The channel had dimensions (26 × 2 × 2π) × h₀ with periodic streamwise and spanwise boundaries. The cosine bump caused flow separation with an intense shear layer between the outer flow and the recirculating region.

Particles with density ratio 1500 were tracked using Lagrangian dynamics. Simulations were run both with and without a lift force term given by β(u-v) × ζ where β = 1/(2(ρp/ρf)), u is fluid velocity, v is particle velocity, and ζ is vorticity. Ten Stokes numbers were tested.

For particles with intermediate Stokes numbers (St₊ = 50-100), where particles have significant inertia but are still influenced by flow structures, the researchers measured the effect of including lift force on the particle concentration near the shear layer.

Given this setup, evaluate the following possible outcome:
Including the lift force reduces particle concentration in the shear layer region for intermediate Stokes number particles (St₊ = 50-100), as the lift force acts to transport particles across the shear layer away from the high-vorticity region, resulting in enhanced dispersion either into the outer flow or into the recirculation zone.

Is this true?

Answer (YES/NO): NO